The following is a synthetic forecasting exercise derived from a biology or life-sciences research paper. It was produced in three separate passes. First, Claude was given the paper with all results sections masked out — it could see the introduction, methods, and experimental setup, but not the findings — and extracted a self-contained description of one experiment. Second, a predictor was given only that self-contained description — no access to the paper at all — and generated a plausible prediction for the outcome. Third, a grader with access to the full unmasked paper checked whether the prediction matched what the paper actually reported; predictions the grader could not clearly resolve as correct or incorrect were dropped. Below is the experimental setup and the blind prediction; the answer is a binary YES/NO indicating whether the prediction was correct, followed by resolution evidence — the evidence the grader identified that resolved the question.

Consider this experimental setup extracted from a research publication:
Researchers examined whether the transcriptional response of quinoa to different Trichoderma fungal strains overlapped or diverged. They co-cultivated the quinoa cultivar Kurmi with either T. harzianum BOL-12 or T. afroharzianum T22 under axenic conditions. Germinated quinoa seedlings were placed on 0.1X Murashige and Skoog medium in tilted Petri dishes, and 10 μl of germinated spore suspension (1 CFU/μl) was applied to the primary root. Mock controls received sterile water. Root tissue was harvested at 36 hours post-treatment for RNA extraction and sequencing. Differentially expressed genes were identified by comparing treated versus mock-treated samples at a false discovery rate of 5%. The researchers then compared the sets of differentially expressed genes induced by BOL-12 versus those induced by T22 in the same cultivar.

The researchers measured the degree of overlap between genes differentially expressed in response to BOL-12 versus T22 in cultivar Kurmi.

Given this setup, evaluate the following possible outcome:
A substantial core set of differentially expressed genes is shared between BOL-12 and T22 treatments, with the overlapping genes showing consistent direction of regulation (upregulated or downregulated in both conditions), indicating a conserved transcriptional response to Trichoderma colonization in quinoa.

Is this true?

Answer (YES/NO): NO